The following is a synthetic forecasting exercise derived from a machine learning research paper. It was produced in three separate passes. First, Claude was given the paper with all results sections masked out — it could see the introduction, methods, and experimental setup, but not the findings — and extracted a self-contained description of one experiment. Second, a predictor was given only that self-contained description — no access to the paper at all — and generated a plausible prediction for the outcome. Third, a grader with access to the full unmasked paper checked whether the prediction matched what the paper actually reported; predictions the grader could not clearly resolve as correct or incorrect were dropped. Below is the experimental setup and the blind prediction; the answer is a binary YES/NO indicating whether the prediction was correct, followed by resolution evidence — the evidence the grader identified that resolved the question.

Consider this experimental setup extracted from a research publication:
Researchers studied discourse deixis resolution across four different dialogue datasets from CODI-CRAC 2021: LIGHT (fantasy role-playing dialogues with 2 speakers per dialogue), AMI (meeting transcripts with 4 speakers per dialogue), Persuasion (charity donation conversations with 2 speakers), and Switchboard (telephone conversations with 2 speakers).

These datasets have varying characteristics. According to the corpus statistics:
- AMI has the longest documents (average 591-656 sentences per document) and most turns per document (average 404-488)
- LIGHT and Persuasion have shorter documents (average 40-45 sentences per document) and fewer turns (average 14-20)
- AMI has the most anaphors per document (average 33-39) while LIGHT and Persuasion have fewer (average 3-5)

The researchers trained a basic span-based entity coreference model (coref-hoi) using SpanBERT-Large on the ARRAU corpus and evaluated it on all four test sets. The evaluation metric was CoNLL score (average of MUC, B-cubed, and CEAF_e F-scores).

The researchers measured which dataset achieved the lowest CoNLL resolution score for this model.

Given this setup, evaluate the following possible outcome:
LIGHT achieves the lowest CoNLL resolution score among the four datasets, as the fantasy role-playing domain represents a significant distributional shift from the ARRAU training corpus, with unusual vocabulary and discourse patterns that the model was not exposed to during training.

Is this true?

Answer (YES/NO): NO